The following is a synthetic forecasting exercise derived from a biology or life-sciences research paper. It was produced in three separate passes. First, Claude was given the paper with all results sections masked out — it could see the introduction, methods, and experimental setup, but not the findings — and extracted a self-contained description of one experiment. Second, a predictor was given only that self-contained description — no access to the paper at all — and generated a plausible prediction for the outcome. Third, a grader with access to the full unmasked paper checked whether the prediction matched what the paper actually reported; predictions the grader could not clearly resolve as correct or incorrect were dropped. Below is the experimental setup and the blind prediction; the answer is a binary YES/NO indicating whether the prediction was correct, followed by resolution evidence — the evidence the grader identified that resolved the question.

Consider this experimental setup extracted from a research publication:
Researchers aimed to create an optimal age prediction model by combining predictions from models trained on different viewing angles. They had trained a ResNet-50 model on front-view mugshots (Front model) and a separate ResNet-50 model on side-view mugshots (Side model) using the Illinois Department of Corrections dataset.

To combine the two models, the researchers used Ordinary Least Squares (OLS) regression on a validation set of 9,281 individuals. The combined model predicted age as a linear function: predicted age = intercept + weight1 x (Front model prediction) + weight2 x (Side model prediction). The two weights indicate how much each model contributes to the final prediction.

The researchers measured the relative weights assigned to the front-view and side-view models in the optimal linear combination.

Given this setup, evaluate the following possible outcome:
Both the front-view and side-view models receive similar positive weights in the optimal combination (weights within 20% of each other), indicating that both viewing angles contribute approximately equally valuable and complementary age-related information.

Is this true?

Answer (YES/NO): NO